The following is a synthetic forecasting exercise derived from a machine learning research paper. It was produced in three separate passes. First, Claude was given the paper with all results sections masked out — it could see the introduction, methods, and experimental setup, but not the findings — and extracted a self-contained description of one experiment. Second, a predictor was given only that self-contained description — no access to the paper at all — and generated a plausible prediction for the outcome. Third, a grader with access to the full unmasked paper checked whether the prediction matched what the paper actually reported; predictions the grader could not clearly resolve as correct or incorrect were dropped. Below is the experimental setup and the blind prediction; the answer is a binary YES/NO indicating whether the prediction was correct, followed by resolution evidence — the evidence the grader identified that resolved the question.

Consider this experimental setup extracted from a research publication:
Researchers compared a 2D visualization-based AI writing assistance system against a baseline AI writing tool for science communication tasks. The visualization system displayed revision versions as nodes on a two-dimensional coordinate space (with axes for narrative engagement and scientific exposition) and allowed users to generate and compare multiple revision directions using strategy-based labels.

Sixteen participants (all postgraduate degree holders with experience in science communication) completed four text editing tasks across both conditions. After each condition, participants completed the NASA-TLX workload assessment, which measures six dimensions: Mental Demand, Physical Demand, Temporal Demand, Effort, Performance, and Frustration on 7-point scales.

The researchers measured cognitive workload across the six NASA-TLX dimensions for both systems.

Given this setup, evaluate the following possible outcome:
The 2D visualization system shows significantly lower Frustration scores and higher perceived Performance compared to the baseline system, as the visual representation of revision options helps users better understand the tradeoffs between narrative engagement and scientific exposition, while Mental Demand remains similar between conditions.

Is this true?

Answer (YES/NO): NO